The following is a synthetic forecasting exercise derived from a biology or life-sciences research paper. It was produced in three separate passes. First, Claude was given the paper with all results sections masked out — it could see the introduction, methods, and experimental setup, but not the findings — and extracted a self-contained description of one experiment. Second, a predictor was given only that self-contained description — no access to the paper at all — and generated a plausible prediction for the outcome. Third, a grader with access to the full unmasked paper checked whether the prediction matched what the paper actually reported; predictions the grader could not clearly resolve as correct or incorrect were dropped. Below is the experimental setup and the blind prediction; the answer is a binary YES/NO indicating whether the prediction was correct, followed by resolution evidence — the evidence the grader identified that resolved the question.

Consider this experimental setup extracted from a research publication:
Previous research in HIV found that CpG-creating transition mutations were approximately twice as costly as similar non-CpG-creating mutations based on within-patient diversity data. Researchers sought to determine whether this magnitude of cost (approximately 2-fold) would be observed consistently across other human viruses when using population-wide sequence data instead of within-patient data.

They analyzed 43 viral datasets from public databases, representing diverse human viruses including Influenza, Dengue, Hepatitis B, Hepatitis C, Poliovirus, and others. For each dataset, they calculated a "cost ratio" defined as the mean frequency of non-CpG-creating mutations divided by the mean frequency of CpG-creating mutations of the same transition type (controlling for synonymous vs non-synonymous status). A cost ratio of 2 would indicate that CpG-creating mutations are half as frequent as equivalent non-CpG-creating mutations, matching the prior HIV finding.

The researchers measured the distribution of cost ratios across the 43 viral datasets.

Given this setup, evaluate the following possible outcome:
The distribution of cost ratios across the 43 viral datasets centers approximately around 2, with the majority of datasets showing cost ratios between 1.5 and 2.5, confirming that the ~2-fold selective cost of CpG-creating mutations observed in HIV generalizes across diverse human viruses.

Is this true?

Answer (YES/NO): NO